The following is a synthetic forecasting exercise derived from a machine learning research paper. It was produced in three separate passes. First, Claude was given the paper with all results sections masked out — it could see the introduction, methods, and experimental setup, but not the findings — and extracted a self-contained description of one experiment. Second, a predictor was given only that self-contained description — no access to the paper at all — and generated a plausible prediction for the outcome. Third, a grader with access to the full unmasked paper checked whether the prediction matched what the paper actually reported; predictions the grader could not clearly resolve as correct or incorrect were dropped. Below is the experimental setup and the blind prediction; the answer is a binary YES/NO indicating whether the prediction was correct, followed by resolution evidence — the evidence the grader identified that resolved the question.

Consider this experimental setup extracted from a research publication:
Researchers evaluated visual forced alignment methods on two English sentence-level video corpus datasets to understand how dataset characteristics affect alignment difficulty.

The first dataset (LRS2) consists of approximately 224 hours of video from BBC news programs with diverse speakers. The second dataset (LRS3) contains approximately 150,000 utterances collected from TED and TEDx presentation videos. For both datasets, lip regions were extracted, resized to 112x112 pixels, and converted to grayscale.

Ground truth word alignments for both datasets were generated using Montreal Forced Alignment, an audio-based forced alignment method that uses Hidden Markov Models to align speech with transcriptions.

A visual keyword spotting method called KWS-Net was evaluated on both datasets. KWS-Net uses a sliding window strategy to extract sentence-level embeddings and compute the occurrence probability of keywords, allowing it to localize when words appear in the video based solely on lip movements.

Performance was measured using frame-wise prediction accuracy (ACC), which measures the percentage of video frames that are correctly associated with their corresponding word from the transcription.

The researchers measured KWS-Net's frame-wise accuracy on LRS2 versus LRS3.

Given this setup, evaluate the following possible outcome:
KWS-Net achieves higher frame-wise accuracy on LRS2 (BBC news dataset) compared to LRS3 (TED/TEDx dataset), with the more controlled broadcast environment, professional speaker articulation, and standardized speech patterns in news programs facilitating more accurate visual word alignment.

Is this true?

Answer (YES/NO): YES